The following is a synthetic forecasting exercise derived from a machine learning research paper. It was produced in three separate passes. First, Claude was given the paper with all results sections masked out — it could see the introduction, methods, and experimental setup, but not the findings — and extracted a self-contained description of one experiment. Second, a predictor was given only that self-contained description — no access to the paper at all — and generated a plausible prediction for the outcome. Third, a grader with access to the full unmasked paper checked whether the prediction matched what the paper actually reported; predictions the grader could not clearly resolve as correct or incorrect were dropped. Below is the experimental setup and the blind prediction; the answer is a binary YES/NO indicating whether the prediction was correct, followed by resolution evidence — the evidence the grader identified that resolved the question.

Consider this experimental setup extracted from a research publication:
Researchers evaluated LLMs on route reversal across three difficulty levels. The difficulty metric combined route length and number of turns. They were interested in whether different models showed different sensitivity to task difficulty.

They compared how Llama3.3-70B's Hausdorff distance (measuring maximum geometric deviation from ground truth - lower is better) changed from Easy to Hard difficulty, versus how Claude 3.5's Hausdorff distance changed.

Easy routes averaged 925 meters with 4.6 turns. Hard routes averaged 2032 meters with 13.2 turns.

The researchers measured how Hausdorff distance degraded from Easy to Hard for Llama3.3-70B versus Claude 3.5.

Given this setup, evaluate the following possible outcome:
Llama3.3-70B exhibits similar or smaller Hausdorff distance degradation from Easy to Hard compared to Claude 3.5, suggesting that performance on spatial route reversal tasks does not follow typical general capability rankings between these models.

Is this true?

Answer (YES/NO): NO